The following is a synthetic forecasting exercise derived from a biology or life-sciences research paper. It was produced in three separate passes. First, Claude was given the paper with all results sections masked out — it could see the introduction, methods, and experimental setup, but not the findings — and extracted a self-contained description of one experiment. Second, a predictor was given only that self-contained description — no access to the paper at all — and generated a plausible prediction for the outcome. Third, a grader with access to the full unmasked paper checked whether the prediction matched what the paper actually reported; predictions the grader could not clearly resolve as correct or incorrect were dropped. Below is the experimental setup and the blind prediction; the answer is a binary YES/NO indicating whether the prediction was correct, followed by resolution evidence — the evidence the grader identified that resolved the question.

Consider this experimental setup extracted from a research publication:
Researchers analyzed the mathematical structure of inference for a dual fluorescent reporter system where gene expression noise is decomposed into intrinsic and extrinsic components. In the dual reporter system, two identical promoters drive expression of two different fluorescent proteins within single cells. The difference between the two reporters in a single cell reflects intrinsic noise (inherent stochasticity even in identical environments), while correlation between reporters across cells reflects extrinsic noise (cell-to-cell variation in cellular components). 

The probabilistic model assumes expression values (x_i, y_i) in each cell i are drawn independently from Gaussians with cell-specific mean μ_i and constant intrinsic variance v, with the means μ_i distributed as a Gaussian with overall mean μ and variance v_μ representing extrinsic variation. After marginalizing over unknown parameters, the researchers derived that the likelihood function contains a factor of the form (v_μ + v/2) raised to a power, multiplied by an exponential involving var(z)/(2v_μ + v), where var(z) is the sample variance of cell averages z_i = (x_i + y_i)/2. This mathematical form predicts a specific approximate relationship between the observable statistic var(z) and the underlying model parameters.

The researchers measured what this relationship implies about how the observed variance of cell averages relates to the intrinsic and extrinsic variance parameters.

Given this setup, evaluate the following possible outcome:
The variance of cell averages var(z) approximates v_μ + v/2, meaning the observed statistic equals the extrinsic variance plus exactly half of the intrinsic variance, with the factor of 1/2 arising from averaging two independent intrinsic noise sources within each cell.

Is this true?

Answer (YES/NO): YES